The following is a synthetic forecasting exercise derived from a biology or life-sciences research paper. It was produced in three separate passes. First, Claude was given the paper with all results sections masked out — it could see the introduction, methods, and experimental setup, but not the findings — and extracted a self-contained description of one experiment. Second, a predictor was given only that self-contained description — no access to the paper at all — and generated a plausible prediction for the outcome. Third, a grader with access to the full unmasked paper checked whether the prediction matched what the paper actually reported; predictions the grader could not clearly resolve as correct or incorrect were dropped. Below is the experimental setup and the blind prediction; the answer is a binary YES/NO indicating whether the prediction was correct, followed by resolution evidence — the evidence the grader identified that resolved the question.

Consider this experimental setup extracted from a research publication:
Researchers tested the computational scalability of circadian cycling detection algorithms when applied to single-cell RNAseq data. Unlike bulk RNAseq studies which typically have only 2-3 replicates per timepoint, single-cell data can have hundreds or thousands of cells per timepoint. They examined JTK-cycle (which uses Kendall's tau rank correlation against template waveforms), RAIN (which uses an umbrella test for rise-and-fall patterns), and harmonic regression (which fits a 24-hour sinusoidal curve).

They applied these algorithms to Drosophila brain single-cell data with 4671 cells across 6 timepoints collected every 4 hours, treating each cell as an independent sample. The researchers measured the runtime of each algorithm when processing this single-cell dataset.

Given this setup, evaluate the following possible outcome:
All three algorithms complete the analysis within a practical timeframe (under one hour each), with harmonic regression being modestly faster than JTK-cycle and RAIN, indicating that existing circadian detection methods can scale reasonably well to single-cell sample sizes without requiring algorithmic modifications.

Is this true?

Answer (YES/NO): NO